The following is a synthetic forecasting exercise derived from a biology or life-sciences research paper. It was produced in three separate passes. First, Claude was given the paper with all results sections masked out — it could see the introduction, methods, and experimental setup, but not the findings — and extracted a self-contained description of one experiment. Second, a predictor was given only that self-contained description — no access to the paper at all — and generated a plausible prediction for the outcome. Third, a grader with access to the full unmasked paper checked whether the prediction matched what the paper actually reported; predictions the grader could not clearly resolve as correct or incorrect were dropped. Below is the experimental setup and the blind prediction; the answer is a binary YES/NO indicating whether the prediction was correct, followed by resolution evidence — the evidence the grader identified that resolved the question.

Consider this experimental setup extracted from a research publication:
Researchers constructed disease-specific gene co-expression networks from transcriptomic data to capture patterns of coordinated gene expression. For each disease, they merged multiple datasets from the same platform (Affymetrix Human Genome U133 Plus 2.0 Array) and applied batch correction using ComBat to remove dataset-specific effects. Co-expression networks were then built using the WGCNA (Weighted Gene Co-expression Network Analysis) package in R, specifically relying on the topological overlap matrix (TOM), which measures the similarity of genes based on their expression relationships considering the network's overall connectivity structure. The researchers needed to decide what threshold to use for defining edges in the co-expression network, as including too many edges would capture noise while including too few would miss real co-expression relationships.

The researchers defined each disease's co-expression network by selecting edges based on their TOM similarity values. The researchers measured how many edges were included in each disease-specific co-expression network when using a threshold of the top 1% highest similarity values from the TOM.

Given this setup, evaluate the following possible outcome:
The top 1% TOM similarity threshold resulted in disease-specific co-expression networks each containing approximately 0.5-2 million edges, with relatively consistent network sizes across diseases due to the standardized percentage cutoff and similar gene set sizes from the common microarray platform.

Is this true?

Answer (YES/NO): YES